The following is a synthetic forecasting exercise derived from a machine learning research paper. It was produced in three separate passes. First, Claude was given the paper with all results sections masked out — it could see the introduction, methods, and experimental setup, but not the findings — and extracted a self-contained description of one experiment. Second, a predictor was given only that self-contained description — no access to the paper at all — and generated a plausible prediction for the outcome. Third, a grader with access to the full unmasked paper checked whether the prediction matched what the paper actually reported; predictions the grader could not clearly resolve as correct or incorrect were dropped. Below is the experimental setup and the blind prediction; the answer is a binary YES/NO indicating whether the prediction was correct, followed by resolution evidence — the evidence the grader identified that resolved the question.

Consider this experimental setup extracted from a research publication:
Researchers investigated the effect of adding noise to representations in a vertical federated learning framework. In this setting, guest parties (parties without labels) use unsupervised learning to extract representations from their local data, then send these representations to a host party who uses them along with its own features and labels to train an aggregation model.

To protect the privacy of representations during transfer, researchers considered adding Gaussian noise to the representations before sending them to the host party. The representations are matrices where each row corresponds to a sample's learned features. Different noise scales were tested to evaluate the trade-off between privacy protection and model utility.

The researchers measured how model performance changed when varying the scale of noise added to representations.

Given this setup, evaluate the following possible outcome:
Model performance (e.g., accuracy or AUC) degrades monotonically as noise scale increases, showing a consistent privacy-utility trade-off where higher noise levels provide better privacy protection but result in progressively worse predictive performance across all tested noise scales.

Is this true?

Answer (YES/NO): NO